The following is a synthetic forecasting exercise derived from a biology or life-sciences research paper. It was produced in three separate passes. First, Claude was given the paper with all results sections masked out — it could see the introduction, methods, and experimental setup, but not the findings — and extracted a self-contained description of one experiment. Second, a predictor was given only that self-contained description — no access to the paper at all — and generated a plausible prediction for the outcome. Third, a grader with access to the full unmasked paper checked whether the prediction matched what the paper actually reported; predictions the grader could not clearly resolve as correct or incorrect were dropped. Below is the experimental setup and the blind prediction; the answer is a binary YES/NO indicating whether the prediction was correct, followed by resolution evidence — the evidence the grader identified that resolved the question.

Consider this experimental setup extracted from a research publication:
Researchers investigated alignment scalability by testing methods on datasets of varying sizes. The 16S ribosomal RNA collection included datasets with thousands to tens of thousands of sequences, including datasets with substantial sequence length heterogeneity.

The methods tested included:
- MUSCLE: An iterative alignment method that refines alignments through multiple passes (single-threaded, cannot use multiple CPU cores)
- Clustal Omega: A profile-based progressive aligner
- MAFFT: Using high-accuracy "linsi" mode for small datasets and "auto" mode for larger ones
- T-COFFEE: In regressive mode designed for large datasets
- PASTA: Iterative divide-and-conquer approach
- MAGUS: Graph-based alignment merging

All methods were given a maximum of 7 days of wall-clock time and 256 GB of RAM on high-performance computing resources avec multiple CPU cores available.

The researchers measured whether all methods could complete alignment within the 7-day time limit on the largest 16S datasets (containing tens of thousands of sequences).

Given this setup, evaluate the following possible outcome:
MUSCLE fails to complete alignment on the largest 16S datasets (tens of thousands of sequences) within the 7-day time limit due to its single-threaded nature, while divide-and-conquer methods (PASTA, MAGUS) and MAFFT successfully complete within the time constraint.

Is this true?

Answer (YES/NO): NO